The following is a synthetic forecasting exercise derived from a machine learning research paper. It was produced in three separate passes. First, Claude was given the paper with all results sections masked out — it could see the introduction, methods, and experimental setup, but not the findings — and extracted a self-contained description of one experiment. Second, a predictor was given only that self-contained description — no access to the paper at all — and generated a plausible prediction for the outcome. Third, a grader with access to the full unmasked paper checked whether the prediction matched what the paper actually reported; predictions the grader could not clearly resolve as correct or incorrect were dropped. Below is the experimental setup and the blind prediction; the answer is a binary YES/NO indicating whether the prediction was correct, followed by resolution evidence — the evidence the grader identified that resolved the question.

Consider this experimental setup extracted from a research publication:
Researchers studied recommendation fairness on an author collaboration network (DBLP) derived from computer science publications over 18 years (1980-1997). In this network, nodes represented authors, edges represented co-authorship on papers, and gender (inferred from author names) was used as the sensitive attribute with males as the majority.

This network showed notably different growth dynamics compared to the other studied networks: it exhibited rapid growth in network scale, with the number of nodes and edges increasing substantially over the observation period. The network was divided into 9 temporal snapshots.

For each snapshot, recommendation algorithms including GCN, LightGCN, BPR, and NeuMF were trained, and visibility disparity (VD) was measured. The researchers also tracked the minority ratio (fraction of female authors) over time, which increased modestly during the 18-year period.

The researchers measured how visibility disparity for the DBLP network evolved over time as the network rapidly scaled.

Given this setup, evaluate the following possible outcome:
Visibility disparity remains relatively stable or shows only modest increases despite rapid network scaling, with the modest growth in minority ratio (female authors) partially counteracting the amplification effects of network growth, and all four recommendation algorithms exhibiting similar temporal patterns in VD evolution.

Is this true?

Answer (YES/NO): NO